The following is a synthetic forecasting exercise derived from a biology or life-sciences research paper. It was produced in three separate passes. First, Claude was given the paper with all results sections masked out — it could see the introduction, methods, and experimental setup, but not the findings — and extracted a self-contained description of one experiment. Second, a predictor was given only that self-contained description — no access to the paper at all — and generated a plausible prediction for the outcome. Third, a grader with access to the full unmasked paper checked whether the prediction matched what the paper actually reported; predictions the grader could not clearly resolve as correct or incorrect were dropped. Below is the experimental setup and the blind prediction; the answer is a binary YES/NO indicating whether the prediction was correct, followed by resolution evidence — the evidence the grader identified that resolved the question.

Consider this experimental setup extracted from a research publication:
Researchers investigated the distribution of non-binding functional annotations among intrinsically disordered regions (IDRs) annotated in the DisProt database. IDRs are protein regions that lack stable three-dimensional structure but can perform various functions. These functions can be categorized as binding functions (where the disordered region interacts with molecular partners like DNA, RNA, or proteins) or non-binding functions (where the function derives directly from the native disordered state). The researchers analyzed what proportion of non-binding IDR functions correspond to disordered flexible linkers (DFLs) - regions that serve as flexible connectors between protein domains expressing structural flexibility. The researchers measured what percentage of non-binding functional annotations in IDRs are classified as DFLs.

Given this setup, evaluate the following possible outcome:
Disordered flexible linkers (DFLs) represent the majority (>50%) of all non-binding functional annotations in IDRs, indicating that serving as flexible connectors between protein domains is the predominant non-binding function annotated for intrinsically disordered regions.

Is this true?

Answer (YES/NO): YES